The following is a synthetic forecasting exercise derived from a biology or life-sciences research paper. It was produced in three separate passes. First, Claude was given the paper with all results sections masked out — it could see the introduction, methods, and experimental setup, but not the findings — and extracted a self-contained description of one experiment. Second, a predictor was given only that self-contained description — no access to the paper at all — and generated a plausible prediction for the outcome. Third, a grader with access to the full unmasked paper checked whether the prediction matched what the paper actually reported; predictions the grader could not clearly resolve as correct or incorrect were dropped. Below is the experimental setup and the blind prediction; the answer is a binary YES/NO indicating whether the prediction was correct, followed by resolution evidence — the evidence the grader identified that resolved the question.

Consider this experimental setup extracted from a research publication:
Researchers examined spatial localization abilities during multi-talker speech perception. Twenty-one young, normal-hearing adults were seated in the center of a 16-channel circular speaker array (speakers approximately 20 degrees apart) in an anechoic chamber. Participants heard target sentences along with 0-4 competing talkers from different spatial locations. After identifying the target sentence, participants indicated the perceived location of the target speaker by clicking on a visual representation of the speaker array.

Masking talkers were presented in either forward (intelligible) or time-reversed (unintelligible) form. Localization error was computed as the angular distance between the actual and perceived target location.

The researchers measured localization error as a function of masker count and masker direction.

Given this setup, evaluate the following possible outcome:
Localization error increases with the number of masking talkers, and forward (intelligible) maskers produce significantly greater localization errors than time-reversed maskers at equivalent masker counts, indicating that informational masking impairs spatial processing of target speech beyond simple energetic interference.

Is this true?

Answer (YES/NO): NO